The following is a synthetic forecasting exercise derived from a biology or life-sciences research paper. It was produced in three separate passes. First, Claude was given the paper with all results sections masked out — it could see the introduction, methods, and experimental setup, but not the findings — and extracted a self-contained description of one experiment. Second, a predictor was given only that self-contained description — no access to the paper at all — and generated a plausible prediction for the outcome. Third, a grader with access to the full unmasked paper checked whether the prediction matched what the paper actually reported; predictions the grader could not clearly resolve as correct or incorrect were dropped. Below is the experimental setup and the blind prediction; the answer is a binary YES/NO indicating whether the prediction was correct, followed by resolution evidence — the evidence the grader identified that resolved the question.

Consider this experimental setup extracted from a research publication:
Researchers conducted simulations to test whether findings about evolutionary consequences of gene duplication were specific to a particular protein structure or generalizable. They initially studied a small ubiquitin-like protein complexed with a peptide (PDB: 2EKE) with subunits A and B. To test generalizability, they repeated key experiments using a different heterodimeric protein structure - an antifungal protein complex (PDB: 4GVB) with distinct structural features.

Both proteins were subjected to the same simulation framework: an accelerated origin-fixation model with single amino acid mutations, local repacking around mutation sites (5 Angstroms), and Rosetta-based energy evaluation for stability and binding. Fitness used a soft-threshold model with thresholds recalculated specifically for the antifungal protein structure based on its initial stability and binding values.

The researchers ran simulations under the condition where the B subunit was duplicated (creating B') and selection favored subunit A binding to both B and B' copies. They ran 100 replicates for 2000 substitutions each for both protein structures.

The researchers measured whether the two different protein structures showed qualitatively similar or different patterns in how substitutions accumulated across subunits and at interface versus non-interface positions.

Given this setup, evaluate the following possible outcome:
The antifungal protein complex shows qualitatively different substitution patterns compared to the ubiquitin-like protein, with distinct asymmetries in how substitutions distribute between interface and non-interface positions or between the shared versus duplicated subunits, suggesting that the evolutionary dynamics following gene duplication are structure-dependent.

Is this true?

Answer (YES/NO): NO